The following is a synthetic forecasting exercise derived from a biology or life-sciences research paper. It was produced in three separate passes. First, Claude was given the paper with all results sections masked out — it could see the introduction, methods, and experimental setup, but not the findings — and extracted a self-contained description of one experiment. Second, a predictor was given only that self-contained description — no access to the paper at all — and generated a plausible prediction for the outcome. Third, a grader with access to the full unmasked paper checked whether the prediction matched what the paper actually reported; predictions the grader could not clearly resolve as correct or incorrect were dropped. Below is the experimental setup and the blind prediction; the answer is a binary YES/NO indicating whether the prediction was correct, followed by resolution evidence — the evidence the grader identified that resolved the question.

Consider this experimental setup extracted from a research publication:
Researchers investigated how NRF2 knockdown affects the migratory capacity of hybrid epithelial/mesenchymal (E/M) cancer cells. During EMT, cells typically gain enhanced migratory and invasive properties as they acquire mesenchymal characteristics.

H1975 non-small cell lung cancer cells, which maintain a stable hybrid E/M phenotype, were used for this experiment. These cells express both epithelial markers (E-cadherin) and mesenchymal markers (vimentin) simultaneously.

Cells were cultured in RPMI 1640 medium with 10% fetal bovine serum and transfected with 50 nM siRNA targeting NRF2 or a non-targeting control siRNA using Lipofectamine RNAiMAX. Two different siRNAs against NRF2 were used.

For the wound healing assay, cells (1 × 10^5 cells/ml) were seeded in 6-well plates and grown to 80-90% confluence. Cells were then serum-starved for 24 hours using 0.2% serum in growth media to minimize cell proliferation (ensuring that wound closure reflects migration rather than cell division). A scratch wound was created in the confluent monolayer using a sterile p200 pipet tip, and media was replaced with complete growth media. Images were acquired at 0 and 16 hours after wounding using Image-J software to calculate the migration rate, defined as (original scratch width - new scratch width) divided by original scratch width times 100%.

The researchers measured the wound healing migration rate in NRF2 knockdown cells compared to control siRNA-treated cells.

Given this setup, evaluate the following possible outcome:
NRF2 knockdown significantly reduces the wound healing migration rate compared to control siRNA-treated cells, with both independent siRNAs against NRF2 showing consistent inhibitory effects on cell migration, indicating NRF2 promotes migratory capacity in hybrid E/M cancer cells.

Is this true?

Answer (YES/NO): NO